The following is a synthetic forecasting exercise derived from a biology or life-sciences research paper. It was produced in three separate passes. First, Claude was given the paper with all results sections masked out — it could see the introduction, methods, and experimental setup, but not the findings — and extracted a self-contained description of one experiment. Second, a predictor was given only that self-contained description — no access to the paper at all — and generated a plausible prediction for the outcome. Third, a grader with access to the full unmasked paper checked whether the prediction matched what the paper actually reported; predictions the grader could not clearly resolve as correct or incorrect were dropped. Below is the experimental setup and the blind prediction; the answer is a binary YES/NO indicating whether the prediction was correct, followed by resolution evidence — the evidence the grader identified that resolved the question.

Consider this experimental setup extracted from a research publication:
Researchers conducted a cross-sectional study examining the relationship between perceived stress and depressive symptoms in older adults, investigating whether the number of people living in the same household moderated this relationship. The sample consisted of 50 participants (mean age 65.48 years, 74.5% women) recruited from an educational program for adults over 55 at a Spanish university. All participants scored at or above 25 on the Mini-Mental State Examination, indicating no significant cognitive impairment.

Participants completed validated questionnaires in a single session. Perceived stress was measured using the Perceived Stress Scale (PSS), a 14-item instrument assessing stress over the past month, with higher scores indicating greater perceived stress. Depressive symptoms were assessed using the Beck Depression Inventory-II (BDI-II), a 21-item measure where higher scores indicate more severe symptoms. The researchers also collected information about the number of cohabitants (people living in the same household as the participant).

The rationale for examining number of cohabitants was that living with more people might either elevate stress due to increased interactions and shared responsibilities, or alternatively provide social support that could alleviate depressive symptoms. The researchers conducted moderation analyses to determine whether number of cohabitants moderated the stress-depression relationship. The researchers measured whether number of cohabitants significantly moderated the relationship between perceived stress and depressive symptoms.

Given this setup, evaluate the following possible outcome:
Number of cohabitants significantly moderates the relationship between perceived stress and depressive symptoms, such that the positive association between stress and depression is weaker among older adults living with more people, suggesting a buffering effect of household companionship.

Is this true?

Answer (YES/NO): NO